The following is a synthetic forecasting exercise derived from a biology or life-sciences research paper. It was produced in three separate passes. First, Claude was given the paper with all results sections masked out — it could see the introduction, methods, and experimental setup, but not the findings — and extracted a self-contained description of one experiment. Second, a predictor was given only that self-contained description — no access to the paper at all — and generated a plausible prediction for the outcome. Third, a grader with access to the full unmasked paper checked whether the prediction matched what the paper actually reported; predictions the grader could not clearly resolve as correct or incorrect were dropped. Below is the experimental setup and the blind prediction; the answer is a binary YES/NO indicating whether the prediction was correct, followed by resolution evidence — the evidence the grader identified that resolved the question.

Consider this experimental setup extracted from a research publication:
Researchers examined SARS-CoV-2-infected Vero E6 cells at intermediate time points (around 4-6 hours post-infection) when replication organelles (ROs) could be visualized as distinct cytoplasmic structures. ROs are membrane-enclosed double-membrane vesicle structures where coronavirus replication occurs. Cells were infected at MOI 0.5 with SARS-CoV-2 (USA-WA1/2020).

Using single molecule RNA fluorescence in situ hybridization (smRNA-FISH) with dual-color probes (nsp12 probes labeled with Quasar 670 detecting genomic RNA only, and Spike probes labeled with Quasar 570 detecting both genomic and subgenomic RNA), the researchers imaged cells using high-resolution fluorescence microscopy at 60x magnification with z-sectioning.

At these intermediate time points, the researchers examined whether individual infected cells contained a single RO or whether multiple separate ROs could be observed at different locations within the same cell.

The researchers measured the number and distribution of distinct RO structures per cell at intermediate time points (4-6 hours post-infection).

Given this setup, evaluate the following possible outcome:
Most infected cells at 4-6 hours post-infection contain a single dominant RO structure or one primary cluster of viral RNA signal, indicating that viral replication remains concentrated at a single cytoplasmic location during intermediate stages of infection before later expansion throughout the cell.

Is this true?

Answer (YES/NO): NO